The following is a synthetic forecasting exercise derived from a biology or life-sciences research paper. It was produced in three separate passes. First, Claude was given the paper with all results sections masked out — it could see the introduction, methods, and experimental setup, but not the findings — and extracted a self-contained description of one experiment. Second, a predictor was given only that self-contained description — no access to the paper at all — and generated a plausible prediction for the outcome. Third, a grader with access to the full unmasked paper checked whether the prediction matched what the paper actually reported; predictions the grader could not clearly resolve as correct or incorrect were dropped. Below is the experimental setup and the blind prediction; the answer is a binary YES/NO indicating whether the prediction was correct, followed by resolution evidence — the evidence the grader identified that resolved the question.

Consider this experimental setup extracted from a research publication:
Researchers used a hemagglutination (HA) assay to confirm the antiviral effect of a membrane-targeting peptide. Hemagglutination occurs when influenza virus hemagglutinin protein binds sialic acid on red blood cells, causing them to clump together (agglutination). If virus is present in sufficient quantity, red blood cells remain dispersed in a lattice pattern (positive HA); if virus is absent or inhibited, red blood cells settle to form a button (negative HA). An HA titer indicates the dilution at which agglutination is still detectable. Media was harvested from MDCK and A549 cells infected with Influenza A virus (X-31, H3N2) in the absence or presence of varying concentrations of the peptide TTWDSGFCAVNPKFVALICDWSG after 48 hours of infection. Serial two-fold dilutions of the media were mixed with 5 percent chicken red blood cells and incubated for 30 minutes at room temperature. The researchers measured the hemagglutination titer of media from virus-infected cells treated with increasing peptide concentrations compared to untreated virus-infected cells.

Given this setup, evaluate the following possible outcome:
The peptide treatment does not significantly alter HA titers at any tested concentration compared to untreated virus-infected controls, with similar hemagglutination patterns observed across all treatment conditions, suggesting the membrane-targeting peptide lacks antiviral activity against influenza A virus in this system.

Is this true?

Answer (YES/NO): NO